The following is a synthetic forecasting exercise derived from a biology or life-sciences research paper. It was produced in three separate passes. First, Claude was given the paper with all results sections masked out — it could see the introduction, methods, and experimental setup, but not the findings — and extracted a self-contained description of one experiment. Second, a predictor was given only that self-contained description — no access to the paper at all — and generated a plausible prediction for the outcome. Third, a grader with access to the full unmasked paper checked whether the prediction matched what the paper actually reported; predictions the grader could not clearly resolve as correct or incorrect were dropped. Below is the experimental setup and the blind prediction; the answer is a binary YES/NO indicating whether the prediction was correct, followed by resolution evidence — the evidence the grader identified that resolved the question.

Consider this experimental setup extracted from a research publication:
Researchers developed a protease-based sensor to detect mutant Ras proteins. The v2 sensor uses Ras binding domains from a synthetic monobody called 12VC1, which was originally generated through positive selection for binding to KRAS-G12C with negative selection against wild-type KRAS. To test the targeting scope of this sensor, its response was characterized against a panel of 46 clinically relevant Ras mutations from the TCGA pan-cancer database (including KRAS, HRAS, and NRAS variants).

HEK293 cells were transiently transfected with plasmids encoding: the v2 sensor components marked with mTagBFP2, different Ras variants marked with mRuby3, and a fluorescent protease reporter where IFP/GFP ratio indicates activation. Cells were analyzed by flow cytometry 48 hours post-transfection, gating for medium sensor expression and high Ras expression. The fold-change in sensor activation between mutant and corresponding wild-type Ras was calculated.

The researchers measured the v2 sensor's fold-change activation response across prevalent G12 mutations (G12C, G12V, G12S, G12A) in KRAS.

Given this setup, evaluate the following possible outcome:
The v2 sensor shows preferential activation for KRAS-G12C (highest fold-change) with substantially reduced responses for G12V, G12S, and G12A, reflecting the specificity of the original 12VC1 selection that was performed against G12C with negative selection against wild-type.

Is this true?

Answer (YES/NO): NO